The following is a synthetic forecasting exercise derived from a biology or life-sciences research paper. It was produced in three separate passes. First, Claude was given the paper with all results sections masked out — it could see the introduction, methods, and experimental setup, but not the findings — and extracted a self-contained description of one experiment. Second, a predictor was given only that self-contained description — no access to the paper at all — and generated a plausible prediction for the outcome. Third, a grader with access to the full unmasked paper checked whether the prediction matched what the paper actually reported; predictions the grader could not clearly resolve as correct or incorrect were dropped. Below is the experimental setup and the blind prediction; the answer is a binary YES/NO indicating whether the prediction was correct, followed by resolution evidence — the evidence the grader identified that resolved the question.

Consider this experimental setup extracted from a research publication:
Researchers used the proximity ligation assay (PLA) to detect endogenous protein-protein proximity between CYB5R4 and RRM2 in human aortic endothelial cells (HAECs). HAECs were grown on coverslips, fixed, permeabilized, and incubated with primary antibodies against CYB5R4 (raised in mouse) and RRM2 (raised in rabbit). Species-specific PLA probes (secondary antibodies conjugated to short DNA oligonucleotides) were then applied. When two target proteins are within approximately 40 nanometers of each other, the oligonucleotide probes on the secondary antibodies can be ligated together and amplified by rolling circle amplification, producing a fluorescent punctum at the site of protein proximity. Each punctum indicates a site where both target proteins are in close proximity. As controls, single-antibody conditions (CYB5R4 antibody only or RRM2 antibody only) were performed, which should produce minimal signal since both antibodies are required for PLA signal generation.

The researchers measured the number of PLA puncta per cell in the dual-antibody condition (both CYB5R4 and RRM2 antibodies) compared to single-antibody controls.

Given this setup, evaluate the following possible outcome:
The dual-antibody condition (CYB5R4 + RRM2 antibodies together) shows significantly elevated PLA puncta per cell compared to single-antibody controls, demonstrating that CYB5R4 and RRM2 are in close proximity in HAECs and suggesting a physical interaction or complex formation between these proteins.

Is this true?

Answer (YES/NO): YES